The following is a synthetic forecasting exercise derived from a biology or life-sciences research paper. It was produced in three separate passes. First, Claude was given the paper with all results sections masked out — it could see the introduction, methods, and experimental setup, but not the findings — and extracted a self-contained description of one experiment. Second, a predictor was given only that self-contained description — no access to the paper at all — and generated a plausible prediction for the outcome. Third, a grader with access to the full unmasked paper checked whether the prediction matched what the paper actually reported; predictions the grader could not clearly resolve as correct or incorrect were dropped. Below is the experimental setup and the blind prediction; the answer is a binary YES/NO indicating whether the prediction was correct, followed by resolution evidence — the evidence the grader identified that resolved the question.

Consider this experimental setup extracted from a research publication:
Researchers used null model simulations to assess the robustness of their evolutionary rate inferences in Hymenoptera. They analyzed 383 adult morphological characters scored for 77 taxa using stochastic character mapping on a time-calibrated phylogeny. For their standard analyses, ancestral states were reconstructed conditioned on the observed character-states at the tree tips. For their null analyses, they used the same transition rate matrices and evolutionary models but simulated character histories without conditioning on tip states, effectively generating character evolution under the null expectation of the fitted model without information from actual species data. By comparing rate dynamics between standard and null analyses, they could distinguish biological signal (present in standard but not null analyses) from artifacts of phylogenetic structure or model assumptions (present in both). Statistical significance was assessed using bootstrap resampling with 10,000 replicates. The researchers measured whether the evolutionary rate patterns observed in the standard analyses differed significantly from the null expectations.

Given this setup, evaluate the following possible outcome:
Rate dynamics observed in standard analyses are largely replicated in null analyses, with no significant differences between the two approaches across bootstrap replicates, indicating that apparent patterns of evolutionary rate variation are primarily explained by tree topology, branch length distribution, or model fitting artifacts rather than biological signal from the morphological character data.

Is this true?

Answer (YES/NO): NO